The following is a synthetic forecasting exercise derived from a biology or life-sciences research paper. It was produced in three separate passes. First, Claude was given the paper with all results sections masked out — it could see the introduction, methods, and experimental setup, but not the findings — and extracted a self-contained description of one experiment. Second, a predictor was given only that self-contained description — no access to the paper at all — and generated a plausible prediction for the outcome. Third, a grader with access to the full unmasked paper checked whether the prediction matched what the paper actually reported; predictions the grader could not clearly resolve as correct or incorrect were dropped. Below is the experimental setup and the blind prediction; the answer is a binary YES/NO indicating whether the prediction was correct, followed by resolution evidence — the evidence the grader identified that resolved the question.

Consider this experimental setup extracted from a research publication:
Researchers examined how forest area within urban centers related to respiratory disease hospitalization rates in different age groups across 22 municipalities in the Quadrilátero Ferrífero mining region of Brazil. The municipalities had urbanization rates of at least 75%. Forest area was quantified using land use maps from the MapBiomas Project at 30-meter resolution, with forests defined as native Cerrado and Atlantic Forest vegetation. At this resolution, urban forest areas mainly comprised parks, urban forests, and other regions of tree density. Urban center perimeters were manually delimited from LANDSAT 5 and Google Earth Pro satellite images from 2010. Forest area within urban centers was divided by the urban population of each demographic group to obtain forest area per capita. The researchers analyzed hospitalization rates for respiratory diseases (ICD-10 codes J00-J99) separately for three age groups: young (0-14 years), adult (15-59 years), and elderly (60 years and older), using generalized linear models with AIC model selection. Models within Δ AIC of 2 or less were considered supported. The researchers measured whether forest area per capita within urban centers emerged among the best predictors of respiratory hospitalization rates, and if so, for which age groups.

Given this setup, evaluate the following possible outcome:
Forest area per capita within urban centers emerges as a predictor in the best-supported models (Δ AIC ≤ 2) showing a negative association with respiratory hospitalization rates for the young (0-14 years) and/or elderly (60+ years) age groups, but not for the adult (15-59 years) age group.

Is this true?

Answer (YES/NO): YES